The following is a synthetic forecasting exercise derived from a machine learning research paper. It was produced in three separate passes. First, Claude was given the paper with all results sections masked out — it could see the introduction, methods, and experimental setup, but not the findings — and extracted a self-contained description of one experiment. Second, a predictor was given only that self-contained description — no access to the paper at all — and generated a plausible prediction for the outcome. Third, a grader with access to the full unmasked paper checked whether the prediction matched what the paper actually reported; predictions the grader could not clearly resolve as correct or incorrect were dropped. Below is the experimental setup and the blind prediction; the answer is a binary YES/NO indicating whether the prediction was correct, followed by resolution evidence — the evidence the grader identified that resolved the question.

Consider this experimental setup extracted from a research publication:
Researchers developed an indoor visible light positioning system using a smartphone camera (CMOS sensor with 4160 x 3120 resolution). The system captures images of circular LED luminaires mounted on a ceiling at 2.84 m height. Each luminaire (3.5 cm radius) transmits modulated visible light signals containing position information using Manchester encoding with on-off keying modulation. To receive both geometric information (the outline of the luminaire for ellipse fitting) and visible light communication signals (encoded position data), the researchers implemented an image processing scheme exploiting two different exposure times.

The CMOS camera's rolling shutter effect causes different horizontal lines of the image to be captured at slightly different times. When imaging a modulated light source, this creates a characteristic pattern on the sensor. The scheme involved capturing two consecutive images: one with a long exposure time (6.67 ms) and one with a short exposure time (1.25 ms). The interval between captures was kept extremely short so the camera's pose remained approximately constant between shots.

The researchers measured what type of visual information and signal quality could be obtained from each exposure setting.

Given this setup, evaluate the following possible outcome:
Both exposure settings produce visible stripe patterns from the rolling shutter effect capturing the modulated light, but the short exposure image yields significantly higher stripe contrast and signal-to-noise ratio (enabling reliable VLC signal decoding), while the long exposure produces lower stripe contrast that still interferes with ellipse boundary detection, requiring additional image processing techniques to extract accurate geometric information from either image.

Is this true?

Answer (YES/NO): NO